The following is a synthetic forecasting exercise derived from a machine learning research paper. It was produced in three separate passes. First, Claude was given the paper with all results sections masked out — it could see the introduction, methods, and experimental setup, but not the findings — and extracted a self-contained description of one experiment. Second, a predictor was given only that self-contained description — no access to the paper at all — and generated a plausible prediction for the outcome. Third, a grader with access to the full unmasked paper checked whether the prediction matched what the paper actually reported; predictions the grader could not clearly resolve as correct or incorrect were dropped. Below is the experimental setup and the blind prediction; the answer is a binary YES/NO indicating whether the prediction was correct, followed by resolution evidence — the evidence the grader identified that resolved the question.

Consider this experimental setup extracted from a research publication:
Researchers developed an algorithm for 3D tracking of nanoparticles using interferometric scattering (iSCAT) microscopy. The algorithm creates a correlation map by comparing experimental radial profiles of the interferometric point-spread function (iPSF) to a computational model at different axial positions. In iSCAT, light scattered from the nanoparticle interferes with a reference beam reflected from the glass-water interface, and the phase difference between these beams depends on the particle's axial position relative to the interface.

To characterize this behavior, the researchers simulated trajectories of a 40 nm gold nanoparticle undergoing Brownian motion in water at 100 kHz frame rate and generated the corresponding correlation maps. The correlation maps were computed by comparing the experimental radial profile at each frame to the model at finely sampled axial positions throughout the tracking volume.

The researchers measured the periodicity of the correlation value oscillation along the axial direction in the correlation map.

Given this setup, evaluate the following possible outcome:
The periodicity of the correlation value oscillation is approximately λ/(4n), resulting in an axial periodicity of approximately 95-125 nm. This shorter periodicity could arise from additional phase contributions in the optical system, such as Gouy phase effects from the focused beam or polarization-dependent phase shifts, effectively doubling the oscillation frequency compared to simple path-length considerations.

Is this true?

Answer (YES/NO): NO